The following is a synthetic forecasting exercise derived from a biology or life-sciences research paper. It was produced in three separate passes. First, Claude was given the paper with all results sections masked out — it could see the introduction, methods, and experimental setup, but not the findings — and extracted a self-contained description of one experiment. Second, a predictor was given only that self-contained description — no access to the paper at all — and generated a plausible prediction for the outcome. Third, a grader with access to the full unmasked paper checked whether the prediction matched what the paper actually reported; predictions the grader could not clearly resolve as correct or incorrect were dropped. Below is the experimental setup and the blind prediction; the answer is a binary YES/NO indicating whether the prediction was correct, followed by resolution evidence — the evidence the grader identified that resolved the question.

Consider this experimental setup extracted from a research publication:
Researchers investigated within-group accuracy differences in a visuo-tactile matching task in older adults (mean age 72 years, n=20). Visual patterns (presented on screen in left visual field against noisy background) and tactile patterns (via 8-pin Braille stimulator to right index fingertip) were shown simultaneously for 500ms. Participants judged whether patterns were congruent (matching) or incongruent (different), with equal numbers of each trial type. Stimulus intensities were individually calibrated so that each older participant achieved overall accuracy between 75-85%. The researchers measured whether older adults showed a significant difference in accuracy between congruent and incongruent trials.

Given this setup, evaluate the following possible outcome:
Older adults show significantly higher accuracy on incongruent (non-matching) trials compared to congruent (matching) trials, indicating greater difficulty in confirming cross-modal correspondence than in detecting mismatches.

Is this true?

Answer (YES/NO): NO